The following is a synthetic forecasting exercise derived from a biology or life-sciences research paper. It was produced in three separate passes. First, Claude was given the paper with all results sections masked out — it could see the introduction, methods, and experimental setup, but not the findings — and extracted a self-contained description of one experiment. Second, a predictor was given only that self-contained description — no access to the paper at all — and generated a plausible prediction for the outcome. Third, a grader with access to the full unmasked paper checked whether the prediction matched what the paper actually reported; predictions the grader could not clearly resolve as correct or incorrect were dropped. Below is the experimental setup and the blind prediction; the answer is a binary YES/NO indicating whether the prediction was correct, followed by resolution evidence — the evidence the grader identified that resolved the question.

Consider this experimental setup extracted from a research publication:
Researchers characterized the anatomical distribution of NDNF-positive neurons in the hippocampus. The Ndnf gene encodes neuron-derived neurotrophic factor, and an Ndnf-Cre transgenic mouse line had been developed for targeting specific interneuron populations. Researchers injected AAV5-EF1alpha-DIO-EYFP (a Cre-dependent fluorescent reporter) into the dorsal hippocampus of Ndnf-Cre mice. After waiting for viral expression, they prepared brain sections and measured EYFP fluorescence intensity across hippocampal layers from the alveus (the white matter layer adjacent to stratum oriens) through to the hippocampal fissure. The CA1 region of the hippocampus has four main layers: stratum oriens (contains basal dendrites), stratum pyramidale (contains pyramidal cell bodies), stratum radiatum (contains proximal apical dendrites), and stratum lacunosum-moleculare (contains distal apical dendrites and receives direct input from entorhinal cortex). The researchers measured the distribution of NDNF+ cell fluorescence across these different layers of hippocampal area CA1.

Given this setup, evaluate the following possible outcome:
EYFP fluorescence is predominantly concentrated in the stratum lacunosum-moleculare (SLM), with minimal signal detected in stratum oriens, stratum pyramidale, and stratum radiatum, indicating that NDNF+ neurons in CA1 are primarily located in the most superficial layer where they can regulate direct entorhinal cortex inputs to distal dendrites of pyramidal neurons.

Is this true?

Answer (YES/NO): YES